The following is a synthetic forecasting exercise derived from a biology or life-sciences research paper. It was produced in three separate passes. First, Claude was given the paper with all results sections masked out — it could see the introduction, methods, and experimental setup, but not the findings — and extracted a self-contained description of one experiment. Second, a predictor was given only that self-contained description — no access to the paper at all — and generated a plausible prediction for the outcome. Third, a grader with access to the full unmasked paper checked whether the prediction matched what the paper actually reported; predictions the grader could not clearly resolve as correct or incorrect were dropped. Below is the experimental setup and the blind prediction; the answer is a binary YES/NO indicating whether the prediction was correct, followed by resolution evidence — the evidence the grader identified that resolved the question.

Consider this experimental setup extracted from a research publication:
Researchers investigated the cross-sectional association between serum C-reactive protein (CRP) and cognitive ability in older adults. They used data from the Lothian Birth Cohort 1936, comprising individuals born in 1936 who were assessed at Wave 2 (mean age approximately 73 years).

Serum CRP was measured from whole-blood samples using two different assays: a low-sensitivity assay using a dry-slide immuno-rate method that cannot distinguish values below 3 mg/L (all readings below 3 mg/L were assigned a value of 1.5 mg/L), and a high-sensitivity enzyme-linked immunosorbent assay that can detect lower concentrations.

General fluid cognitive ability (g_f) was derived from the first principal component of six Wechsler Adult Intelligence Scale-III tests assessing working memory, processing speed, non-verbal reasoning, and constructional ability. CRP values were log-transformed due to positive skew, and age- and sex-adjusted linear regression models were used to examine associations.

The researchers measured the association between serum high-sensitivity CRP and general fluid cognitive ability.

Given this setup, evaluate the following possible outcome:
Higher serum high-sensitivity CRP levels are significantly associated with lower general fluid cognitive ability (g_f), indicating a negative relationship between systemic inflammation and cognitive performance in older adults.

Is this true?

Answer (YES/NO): YES